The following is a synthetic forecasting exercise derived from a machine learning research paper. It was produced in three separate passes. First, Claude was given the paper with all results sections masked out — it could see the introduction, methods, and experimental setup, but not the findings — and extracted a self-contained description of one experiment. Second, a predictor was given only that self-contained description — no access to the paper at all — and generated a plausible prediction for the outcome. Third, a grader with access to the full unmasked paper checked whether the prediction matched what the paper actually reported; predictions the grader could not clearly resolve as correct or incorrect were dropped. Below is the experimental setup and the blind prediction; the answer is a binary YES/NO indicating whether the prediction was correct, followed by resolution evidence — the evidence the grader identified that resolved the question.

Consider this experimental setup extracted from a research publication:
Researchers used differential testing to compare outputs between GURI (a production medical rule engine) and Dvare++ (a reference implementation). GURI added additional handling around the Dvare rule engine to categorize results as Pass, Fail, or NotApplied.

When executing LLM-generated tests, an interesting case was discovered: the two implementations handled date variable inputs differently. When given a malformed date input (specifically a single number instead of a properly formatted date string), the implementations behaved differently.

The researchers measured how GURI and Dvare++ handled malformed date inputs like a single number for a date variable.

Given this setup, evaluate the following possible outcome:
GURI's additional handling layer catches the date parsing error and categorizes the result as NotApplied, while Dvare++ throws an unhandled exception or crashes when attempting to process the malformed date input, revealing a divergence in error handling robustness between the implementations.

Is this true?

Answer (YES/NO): NO